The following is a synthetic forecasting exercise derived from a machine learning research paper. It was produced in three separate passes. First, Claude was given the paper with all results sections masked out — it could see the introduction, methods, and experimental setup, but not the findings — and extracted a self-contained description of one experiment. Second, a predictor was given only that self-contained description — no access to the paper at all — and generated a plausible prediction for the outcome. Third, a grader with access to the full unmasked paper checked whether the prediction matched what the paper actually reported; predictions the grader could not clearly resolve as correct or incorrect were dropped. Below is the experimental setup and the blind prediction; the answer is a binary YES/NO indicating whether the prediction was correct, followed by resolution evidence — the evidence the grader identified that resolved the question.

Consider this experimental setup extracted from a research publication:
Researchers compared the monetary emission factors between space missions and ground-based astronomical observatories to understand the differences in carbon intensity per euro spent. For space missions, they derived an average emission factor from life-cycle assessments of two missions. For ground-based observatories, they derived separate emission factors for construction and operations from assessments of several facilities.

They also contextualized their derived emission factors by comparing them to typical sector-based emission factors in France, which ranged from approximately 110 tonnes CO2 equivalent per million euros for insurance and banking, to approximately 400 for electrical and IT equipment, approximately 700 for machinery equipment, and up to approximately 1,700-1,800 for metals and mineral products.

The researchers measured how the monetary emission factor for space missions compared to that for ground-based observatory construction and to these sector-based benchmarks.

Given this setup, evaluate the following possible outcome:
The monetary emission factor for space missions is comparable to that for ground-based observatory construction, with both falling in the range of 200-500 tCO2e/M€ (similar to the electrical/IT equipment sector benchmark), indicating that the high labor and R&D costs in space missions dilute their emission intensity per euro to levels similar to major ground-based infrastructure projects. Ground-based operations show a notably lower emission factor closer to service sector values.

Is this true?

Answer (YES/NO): NO